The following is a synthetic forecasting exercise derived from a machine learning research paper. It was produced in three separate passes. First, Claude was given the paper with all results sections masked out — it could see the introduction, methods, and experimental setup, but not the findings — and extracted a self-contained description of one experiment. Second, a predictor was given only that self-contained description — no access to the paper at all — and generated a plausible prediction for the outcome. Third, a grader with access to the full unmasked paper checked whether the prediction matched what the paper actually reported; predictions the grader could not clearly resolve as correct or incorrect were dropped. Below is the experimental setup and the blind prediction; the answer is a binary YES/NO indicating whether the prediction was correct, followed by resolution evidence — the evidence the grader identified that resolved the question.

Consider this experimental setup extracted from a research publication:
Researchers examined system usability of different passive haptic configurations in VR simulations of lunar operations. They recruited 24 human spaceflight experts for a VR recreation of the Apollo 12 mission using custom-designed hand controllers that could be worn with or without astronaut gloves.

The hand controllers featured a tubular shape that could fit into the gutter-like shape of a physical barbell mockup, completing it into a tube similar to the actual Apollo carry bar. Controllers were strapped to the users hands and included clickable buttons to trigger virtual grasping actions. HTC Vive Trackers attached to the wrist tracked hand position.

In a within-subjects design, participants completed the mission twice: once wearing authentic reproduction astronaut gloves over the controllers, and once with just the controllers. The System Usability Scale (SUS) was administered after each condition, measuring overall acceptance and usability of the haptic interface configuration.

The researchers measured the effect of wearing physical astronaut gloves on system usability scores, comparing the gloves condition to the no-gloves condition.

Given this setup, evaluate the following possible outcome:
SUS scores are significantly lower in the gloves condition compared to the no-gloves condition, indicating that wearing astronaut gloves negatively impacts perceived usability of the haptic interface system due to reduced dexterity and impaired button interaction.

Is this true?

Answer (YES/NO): NO